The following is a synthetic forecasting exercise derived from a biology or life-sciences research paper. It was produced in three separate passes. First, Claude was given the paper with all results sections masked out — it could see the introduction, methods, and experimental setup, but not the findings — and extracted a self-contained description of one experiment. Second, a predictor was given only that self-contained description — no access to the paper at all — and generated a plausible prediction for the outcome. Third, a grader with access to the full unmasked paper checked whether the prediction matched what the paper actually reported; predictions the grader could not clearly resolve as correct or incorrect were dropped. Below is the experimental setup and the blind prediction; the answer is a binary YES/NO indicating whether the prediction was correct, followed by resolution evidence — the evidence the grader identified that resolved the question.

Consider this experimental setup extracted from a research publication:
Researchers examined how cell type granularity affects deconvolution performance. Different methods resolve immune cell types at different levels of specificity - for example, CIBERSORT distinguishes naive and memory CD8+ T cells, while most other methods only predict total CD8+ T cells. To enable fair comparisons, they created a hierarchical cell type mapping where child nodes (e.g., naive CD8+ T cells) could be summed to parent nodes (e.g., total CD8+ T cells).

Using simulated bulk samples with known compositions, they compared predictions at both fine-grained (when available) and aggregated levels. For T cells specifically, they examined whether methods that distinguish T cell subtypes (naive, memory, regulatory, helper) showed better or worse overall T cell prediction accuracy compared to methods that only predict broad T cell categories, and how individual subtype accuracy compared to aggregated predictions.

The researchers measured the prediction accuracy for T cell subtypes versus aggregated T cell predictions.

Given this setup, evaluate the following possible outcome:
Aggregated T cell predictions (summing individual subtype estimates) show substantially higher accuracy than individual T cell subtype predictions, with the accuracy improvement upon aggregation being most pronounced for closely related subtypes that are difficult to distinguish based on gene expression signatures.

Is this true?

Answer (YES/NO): YES